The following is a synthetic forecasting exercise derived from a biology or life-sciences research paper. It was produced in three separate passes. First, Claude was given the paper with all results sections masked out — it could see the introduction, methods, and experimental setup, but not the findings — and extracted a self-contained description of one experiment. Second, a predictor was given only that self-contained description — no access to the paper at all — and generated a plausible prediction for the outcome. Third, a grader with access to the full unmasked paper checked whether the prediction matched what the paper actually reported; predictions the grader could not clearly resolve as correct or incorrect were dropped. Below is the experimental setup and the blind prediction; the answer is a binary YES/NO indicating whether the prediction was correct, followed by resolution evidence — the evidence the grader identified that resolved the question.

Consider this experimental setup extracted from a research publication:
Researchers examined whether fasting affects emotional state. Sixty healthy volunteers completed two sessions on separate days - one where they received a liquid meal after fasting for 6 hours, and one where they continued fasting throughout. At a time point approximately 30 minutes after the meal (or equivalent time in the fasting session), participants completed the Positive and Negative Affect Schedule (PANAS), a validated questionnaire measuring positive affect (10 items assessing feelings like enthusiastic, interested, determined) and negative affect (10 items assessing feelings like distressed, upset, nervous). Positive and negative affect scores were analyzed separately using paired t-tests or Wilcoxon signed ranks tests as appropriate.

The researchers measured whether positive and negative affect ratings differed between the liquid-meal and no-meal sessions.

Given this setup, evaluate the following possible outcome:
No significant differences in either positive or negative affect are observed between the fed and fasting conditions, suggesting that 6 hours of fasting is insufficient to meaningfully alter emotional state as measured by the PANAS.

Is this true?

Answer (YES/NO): NO